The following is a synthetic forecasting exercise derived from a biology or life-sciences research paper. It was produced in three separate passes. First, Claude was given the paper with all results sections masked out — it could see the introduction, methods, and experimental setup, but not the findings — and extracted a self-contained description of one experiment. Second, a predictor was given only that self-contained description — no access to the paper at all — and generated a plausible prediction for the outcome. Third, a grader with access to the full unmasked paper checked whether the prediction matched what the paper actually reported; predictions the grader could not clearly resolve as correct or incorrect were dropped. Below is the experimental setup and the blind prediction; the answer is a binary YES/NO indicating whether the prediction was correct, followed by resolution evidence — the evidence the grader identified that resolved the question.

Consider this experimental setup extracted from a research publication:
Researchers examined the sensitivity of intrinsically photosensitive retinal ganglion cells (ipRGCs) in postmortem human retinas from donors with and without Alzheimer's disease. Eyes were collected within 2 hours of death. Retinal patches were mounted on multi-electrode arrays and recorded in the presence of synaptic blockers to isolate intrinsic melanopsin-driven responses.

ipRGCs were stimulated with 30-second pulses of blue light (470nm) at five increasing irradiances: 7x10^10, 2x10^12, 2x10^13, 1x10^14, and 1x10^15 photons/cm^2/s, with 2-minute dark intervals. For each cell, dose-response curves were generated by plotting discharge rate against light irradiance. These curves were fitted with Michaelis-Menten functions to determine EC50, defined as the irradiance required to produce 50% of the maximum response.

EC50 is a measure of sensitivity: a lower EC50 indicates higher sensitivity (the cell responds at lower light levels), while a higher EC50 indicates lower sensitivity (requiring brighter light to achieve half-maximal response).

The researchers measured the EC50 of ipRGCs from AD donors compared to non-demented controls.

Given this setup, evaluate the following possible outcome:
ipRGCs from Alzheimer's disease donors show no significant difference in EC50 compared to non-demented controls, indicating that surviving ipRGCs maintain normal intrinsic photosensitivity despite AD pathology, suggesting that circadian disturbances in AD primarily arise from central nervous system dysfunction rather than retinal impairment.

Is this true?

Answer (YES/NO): NO